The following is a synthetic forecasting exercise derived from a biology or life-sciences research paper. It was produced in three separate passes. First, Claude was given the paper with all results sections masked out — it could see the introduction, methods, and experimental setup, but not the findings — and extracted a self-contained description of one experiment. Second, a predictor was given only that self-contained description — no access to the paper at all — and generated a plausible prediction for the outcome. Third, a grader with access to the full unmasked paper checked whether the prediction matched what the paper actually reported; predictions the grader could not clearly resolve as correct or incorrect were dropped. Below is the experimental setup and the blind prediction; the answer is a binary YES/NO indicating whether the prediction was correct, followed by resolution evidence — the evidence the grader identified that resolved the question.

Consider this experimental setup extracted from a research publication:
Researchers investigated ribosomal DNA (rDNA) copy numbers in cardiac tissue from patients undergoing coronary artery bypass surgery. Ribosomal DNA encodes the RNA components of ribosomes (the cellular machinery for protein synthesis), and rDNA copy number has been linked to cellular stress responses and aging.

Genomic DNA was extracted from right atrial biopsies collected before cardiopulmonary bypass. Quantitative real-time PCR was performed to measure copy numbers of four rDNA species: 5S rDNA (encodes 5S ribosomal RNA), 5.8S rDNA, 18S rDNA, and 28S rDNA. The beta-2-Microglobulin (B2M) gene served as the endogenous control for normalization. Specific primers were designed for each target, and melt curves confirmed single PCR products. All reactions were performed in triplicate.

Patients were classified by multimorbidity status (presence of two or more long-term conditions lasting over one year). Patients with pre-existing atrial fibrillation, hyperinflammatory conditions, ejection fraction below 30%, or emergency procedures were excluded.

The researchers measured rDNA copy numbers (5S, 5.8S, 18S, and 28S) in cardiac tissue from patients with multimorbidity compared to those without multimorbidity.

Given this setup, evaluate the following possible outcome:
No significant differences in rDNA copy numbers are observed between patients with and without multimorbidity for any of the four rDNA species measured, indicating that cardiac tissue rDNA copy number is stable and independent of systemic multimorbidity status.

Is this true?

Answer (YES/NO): YES